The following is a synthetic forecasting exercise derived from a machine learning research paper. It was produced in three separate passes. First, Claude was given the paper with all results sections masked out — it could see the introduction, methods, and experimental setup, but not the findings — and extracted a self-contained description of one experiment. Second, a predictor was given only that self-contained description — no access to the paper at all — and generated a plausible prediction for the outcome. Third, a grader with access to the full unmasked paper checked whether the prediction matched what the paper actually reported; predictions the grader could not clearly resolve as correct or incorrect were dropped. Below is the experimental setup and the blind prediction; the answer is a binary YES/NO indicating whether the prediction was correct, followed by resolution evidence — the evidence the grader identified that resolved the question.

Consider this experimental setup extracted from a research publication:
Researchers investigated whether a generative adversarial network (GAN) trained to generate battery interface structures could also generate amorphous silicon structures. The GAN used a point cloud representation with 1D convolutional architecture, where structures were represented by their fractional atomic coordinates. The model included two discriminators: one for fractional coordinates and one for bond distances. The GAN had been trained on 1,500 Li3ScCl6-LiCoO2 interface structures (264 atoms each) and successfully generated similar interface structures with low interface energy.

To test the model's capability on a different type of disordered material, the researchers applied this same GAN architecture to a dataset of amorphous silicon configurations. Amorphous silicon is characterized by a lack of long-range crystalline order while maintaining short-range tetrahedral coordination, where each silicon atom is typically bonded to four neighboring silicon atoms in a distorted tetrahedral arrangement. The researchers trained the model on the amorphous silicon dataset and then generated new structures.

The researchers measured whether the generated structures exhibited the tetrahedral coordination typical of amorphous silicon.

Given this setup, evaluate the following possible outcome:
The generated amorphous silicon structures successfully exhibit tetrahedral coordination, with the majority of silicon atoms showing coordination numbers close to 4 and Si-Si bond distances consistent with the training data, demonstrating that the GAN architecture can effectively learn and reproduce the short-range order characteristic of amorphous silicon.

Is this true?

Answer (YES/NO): NO